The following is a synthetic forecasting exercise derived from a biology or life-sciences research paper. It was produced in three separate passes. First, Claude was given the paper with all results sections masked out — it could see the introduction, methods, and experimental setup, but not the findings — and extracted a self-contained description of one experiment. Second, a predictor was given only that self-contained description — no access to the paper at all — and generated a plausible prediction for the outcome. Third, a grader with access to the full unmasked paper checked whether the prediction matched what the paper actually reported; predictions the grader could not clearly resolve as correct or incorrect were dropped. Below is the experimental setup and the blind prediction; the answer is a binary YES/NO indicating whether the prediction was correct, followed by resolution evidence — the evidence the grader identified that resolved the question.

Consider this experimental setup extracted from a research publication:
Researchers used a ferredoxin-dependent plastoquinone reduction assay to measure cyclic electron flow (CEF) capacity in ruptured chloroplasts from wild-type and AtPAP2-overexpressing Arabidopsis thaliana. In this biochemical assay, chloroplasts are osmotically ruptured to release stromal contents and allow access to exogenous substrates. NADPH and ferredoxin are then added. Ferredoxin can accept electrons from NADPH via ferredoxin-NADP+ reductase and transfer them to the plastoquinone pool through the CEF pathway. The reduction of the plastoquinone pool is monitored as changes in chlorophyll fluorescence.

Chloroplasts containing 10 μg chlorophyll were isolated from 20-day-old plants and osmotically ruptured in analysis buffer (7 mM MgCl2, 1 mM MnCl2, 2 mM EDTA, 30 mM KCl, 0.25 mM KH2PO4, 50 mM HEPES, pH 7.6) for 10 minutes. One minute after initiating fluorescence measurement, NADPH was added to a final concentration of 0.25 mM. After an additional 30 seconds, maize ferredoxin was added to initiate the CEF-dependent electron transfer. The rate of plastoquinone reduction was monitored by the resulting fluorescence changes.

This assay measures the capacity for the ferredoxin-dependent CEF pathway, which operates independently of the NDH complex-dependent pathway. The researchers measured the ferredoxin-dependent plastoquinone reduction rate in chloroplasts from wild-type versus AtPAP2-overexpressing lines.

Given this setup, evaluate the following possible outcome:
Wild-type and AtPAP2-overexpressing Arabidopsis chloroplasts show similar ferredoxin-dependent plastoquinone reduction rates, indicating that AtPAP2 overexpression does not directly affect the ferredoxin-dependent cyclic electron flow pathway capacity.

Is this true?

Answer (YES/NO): YES